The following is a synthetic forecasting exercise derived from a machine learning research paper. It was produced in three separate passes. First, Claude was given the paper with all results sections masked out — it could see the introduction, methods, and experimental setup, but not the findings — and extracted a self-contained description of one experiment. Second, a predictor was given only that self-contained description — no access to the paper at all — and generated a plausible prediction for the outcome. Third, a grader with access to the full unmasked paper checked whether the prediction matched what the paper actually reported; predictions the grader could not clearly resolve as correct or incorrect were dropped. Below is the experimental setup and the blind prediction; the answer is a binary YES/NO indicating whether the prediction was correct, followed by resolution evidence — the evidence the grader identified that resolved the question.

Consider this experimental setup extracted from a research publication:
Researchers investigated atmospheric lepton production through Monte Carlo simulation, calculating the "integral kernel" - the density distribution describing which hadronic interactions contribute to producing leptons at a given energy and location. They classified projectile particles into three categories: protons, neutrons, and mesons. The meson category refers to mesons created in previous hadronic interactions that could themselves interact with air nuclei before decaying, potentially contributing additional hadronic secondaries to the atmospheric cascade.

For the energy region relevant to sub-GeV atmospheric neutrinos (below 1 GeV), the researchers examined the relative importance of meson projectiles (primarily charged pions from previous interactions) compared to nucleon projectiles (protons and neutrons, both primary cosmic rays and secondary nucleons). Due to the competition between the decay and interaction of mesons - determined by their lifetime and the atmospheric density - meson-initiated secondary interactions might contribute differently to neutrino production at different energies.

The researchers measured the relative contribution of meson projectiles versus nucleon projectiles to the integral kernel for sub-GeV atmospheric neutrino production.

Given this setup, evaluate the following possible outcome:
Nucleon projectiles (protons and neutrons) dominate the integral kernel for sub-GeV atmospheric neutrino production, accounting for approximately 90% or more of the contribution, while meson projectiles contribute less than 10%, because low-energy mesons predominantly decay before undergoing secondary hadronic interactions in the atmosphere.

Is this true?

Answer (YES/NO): YES